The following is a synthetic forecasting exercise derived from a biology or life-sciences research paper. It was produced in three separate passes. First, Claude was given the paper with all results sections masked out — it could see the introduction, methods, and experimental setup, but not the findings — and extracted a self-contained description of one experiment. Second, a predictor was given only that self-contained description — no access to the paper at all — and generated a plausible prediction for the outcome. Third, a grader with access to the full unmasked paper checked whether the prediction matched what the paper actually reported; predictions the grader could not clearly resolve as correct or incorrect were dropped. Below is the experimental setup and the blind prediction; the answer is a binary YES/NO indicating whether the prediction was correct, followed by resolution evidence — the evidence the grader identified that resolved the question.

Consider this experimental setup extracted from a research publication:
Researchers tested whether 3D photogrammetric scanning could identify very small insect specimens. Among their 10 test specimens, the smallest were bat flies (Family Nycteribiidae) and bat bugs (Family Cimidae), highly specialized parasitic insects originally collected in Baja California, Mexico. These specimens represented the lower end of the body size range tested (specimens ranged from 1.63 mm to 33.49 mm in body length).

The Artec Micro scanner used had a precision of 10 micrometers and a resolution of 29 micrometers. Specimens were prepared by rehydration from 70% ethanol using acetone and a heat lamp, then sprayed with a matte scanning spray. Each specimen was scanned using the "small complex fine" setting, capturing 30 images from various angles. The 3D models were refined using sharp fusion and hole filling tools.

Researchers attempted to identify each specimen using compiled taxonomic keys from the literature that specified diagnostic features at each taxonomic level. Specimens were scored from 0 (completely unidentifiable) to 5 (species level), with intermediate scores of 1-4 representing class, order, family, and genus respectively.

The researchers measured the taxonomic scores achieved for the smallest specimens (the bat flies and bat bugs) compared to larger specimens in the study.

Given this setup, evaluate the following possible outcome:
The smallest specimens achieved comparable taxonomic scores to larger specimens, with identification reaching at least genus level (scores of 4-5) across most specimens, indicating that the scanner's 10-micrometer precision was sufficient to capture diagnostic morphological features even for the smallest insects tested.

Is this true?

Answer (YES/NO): NO